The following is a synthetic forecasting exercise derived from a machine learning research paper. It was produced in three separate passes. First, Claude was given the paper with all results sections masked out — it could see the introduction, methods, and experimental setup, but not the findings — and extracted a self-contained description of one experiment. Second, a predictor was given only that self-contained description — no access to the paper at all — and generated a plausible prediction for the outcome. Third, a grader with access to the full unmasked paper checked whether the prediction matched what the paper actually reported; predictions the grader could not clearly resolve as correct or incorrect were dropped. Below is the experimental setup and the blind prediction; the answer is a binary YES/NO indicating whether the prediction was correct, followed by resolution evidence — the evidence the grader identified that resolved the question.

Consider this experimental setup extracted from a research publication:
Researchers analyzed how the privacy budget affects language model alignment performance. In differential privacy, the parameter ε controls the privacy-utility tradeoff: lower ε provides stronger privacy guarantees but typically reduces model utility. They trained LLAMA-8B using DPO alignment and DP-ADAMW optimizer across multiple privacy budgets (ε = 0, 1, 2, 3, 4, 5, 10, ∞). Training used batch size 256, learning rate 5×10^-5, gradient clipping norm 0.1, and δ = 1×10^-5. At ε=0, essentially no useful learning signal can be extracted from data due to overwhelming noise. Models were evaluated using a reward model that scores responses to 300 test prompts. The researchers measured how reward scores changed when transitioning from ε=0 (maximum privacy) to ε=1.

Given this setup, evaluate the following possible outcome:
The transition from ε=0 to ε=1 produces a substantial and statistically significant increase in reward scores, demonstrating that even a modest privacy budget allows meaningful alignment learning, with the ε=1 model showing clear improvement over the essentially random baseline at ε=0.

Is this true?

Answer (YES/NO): NO